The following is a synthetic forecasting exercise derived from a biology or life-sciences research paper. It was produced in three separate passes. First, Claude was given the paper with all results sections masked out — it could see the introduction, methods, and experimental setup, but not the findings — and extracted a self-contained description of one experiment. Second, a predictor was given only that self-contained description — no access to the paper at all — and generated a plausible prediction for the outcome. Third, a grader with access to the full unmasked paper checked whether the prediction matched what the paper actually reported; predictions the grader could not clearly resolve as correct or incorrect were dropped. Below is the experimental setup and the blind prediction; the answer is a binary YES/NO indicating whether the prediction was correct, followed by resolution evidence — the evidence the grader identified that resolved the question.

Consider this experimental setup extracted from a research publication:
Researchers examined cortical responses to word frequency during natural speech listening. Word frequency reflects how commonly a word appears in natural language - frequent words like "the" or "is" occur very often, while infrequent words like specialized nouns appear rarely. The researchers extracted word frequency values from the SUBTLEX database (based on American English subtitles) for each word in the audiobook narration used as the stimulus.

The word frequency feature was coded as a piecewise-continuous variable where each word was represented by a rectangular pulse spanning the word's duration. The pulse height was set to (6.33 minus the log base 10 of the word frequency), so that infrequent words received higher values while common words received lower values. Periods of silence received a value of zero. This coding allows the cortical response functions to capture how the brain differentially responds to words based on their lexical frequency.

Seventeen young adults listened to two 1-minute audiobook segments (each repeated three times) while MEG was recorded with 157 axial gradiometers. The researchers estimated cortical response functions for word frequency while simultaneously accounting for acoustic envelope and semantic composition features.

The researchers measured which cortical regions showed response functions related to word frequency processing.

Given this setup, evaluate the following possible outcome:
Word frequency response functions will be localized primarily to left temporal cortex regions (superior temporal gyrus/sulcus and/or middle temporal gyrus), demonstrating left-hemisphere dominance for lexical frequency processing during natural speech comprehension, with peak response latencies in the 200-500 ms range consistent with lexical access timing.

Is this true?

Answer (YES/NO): NO